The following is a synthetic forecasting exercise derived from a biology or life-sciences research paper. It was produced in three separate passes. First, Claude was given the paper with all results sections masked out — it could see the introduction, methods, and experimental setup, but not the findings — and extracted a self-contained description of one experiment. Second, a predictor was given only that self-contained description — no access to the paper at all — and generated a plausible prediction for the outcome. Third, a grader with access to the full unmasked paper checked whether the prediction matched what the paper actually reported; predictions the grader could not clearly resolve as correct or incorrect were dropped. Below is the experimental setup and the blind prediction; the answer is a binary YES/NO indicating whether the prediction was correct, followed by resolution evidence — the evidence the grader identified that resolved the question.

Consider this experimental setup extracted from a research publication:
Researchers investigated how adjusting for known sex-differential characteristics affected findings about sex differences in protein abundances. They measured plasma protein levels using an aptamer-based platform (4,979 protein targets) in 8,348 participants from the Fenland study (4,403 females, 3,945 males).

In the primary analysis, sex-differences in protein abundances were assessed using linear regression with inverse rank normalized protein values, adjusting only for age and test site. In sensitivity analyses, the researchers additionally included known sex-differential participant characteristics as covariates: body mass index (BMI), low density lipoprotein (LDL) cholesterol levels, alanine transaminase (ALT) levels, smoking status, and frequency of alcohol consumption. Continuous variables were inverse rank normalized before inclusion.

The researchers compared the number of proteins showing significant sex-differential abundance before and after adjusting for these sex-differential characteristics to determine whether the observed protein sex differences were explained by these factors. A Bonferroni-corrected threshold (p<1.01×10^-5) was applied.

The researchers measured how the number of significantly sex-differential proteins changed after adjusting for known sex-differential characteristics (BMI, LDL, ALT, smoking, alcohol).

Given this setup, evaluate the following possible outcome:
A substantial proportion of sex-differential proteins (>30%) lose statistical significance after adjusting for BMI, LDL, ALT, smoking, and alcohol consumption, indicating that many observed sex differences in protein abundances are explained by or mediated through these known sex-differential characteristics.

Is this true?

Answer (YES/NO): NO